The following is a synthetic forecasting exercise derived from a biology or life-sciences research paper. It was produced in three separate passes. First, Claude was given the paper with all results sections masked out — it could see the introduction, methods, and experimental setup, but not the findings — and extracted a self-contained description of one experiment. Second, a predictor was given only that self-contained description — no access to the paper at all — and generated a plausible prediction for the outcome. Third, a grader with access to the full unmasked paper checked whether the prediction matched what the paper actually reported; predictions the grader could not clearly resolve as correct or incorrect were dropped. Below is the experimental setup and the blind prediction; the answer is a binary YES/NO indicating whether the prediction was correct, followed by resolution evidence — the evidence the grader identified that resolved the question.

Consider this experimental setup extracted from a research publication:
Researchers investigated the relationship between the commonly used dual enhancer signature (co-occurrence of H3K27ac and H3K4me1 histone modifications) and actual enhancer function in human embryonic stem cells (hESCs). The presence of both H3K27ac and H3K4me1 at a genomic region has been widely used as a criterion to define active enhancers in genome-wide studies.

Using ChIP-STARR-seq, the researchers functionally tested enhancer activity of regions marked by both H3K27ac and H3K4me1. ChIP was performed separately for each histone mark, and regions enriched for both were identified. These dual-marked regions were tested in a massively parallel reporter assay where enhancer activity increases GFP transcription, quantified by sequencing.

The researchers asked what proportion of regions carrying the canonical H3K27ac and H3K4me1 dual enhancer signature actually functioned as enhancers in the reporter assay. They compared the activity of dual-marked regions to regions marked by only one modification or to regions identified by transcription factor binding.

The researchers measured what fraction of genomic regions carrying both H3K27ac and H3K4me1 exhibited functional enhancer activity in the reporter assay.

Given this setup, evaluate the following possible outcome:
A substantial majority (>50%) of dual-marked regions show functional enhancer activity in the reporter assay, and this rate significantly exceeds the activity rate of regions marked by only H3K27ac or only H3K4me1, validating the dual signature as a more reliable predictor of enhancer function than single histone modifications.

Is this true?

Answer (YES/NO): NO